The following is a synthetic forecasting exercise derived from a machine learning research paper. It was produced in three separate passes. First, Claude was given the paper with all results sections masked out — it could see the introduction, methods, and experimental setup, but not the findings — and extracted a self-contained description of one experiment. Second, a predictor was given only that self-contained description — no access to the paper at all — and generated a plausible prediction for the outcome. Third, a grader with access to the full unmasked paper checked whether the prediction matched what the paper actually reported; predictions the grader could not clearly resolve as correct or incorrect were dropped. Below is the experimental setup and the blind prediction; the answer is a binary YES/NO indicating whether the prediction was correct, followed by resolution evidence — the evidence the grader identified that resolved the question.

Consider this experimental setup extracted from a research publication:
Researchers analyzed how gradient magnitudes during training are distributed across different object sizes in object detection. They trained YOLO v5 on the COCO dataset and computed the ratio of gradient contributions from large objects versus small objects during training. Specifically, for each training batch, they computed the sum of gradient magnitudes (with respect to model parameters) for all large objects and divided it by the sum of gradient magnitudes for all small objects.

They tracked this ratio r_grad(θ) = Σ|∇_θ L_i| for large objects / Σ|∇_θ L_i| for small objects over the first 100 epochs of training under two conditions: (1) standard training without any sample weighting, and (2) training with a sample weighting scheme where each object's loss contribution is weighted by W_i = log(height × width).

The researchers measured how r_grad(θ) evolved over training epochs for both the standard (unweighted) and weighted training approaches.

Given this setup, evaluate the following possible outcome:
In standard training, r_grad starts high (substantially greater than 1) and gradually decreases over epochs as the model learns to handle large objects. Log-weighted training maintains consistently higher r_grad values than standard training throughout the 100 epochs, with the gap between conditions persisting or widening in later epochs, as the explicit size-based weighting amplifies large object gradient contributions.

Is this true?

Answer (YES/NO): NO